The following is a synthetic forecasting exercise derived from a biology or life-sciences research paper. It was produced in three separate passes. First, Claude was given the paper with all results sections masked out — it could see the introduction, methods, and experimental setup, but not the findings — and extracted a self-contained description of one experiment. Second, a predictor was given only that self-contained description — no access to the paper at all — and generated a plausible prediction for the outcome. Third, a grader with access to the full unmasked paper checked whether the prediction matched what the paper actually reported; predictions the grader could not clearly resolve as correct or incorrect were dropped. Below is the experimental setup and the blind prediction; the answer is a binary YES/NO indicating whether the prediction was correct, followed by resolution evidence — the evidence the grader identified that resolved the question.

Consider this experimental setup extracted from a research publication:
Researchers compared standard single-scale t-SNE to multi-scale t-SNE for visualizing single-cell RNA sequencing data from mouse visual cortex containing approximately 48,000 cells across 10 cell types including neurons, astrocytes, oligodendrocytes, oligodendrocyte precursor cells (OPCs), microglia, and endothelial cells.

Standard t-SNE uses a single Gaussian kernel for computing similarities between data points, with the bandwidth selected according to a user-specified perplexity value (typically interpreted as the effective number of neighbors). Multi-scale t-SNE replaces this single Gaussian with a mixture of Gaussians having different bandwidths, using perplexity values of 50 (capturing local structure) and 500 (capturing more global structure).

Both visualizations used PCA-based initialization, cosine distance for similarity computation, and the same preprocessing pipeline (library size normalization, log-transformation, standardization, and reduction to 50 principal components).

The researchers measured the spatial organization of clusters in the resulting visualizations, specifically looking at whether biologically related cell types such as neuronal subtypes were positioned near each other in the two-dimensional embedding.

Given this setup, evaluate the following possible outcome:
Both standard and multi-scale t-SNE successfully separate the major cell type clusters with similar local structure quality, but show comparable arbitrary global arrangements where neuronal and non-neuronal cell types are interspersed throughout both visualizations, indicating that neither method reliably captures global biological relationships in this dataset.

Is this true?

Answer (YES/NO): NO